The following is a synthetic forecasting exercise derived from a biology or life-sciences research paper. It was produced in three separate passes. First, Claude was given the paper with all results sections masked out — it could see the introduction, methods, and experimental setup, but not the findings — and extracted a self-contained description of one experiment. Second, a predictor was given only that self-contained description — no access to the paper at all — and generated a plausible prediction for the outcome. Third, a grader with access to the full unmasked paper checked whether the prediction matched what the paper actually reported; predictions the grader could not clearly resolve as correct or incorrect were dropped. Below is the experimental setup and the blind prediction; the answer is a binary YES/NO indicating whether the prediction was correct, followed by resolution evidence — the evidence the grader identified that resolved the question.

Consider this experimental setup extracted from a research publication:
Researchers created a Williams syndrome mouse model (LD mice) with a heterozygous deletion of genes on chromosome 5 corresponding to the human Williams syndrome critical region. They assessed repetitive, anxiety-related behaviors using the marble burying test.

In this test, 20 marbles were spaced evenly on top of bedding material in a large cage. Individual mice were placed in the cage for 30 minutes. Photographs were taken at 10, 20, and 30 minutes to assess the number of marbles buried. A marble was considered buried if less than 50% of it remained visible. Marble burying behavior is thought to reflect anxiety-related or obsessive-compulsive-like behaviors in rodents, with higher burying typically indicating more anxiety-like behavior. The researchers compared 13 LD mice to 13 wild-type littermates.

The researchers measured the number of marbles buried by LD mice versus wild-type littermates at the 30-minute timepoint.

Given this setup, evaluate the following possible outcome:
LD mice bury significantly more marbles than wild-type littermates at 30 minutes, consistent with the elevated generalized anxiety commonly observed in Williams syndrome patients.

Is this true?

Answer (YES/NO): NO